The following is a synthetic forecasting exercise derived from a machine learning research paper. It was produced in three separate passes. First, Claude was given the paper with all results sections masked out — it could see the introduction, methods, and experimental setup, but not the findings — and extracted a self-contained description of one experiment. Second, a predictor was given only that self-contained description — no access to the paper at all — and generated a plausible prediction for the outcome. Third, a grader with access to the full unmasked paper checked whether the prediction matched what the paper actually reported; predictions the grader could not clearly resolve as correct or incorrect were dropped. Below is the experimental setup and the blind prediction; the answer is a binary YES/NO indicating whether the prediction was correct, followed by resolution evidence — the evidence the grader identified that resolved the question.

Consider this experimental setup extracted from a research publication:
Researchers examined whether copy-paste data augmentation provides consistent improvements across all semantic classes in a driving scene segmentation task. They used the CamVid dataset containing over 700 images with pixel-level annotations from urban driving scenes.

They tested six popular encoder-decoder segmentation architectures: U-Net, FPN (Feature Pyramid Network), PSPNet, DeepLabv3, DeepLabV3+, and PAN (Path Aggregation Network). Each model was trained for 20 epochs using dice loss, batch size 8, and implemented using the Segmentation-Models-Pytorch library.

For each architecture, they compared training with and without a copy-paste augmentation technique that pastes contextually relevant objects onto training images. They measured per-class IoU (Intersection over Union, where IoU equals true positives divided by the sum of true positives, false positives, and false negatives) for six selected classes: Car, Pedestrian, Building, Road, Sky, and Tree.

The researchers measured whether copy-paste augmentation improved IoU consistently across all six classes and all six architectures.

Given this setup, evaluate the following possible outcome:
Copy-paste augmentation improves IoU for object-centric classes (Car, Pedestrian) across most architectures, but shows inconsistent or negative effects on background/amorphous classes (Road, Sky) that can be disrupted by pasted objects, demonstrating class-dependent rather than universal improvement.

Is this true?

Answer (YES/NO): NO